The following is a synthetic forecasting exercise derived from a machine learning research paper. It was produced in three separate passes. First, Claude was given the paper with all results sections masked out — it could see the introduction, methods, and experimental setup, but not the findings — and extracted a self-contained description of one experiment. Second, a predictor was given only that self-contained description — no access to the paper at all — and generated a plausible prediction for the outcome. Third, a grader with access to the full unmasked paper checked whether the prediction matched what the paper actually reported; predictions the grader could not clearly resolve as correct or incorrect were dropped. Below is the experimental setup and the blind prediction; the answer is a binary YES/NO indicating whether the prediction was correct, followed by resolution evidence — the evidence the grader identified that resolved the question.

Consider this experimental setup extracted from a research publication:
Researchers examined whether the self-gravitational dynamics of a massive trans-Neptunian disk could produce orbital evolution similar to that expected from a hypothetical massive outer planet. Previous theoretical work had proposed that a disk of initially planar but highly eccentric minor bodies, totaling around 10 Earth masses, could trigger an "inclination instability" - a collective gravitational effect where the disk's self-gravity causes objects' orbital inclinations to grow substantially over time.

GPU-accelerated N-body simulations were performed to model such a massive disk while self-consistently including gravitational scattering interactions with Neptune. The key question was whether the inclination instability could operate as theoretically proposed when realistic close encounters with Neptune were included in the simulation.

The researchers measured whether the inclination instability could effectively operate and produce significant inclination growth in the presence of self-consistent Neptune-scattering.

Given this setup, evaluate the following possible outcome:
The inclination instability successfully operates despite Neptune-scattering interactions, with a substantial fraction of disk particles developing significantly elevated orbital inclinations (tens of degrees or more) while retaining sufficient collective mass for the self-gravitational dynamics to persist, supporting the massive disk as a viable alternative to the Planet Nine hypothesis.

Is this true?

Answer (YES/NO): NO